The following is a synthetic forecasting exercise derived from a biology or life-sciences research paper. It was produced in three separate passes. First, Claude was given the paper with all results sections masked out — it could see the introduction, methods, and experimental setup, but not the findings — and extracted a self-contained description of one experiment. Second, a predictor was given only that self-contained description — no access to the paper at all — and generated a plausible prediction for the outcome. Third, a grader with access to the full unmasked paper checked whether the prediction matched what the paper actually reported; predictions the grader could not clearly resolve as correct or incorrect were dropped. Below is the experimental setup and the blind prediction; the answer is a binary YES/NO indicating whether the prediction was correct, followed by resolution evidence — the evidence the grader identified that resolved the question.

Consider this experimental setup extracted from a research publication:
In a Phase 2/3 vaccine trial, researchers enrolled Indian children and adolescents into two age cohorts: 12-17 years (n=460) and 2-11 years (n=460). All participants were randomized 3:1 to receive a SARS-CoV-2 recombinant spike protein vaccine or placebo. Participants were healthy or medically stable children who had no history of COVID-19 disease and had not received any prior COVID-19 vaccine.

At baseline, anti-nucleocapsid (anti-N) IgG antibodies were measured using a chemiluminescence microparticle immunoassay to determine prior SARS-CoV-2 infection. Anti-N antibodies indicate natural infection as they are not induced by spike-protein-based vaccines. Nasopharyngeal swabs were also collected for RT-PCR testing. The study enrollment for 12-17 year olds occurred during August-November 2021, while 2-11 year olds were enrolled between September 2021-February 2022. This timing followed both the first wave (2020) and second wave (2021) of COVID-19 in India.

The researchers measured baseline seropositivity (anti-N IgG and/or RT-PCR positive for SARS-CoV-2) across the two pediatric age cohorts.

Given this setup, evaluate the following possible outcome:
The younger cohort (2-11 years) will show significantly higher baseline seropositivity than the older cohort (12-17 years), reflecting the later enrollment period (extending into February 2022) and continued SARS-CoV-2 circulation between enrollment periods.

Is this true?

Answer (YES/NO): NO